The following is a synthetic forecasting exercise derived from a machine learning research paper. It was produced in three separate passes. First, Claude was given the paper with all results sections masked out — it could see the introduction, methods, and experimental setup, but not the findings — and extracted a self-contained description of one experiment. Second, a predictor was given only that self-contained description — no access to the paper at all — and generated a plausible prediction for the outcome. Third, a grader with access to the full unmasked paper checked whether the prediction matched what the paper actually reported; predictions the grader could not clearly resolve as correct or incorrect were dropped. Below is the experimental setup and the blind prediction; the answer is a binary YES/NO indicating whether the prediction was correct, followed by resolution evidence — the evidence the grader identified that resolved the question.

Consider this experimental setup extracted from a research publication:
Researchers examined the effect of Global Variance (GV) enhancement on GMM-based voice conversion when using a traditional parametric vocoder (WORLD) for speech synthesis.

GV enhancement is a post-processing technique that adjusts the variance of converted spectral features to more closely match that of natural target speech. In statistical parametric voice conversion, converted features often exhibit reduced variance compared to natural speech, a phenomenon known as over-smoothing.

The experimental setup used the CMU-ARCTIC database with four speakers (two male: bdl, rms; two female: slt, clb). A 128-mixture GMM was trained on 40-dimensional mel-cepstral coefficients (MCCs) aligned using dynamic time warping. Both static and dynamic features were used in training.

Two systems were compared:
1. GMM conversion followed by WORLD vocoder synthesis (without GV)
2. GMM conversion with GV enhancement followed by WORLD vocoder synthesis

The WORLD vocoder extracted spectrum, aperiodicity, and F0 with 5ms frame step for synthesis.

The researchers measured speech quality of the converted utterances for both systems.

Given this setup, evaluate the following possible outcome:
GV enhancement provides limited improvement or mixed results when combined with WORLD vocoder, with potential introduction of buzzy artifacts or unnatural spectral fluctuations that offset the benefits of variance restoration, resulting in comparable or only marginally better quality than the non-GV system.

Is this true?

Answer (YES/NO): NO